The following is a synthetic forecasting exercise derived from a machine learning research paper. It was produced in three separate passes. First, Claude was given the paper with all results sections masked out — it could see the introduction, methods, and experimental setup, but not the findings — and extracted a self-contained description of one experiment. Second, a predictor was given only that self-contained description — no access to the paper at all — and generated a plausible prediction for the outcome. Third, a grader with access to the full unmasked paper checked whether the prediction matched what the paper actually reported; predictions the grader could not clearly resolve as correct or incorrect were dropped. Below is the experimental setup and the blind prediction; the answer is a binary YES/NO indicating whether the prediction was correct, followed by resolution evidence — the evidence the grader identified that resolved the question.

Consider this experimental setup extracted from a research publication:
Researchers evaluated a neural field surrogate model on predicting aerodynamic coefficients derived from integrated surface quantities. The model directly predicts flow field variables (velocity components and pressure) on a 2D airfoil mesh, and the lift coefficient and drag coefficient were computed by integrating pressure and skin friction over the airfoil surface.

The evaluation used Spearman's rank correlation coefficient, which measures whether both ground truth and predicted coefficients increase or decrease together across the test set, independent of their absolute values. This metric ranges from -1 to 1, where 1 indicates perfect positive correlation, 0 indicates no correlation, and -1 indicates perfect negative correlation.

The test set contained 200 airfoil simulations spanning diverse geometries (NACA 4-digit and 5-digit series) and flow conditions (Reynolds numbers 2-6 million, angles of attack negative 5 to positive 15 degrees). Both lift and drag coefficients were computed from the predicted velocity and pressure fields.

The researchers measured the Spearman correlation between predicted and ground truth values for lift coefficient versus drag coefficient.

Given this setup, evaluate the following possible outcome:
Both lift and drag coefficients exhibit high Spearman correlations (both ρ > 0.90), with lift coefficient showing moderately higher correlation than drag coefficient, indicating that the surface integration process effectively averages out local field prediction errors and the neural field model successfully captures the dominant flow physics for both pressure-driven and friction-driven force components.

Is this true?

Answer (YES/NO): NO